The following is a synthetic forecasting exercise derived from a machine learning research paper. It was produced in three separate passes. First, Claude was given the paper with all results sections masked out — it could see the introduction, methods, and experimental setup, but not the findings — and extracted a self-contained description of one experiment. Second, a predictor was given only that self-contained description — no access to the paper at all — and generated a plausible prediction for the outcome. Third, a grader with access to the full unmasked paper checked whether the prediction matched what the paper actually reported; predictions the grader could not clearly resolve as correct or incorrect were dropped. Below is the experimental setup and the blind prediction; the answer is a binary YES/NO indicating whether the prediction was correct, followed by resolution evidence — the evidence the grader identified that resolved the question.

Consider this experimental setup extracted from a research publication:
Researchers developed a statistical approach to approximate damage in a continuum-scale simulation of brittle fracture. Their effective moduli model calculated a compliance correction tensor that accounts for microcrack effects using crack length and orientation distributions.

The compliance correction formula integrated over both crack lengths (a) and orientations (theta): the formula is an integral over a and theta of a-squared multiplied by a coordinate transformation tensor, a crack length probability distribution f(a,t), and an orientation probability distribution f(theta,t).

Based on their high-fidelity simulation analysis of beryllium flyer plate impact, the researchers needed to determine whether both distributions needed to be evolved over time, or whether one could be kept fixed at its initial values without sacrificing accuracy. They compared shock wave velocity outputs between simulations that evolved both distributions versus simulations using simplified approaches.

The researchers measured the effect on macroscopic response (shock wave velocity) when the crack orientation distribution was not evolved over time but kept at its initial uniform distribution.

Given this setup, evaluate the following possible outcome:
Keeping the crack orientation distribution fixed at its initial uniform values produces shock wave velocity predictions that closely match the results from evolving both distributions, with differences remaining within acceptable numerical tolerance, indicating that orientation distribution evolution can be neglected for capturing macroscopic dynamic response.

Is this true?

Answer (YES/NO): YES